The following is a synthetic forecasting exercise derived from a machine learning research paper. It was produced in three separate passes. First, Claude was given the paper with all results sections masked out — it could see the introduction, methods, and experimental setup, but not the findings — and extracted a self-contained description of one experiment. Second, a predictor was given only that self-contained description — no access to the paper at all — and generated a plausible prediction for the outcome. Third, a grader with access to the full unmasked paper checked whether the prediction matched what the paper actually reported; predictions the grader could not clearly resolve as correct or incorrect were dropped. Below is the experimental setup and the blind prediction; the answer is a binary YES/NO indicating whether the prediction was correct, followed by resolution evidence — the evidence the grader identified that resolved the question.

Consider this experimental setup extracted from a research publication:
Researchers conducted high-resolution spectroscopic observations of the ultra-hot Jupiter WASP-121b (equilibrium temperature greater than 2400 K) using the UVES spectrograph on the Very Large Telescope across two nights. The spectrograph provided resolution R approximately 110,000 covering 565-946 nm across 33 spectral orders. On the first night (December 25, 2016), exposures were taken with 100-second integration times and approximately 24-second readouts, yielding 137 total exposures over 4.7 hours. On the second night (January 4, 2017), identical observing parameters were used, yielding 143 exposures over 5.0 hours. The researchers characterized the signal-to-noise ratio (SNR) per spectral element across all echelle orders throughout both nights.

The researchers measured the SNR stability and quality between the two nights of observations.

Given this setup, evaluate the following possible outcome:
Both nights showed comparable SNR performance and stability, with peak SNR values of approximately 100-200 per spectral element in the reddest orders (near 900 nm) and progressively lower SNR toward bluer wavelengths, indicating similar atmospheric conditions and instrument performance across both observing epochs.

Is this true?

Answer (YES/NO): NO